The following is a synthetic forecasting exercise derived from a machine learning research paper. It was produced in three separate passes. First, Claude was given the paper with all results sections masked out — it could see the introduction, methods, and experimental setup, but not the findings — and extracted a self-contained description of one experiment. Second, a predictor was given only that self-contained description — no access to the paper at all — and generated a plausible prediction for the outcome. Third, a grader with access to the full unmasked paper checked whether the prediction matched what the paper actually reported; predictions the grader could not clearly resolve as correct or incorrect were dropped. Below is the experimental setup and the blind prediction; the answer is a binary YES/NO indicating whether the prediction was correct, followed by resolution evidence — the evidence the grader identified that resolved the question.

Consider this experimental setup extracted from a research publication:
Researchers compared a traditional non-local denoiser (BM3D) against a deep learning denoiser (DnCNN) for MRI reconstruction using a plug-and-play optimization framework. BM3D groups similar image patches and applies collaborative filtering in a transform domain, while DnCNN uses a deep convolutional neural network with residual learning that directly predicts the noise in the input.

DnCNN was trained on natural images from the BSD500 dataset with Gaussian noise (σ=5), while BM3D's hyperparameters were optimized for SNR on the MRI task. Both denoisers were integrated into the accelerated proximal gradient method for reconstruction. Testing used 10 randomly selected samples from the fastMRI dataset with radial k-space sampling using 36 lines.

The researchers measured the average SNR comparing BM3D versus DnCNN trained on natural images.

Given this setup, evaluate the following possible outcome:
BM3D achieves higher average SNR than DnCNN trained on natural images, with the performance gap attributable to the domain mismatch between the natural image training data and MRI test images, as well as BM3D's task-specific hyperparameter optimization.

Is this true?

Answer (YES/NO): YES